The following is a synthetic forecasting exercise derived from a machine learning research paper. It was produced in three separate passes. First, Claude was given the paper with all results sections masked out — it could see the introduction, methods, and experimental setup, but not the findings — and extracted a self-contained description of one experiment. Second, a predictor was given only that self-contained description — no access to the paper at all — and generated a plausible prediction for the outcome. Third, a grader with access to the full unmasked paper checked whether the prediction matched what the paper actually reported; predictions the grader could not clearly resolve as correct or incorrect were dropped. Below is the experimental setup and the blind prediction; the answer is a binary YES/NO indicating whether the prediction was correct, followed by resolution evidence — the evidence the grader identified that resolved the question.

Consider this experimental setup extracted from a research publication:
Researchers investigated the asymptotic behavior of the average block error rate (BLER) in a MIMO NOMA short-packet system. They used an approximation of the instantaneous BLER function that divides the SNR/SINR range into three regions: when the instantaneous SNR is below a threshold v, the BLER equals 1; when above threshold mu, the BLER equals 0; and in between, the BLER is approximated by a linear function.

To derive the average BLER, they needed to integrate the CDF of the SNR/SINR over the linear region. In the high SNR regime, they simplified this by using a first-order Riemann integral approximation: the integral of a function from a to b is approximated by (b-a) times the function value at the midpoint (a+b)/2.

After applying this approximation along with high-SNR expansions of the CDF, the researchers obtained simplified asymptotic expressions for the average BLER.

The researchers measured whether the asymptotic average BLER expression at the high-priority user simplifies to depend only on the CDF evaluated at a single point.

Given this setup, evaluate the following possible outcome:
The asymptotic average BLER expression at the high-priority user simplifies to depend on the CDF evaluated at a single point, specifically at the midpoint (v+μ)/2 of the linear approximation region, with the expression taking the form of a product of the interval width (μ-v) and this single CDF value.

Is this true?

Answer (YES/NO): YES